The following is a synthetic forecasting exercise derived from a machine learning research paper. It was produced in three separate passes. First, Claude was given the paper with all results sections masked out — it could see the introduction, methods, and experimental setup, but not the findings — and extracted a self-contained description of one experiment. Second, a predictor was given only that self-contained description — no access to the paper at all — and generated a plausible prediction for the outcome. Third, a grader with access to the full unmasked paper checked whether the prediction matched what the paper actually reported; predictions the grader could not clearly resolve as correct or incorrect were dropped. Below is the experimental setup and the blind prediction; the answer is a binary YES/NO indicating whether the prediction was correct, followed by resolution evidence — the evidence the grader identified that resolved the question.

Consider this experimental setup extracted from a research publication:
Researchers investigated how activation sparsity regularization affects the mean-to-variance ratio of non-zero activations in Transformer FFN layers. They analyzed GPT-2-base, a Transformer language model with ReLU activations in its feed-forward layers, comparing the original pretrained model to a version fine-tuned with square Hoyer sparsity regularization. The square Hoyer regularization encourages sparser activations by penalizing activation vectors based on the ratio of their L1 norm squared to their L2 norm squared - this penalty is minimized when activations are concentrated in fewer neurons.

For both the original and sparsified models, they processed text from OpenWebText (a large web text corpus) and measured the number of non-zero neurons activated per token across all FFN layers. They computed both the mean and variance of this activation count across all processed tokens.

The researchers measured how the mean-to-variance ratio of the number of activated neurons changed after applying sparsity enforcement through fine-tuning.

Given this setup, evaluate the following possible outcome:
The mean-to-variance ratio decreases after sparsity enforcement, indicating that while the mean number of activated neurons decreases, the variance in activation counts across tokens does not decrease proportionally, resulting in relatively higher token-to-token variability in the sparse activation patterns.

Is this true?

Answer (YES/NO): NO